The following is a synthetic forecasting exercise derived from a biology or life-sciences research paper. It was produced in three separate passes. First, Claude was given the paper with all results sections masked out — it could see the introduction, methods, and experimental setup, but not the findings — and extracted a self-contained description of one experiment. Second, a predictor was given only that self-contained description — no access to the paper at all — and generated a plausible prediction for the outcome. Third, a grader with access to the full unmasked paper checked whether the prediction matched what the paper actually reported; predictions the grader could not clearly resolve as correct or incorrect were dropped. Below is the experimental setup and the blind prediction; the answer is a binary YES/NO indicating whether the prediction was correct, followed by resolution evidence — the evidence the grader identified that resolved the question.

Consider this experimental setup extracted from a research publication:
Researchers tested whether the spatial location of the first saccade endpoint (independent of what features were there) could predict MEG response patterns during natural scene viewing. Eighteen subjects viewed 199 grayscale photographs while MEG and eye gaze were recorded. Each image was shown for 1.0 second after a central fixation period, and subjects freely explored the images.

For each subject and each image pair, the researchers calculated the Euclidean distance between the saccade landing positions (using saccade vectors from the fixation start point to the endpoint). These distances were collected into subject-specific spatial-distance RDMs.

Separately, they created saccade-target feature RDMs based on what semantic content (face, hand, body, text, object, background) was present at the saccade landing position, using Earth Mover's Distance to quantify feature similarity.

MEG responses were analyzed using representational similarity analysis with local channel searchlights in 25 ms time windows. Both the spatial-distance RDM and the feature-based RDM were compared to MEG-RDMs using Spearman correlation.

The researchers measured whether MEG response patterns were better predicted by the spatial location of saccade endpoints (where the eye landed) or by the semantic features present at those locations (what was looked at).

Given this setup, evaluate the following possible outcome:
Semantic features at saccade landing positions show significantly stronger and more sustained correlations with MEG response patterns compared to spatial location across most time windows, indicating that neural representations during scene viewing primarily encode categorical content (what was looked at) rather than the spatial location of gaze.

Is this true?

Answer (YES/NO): NO